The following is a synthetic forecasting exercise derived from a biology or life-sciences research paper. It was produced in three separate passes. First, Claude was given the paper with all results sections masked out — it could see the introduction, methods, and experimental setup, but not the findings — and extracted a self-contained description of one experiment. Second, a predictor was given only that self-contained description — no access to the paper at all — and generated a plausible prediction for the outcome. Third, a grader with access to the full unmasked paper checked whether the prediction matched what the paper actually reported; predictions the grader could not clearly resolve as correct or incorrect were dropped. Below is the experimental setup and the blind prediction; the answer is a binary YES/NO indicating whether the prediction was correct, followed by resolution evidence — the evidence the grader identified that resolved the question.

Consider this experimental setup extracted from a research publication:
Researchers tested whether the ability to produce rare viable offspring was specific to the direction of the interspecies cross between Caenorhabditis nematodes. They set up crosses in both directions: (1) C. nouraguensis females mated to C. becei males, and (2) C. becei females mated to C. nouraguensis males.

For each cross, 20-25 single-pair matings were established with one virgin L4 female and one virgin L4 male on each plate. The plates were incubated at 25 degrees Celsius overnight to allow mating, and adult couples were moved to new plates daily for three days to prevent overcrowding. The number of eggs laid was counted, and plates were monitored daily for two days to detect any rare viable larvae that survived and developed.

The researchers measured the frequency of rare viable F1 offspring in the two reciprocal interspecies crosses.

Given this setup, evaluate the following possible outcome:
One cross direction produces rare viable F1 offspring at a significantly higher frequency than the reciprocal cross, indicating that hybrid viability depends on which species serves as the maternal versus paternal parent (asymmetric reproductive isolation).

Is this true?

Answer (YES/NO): YES